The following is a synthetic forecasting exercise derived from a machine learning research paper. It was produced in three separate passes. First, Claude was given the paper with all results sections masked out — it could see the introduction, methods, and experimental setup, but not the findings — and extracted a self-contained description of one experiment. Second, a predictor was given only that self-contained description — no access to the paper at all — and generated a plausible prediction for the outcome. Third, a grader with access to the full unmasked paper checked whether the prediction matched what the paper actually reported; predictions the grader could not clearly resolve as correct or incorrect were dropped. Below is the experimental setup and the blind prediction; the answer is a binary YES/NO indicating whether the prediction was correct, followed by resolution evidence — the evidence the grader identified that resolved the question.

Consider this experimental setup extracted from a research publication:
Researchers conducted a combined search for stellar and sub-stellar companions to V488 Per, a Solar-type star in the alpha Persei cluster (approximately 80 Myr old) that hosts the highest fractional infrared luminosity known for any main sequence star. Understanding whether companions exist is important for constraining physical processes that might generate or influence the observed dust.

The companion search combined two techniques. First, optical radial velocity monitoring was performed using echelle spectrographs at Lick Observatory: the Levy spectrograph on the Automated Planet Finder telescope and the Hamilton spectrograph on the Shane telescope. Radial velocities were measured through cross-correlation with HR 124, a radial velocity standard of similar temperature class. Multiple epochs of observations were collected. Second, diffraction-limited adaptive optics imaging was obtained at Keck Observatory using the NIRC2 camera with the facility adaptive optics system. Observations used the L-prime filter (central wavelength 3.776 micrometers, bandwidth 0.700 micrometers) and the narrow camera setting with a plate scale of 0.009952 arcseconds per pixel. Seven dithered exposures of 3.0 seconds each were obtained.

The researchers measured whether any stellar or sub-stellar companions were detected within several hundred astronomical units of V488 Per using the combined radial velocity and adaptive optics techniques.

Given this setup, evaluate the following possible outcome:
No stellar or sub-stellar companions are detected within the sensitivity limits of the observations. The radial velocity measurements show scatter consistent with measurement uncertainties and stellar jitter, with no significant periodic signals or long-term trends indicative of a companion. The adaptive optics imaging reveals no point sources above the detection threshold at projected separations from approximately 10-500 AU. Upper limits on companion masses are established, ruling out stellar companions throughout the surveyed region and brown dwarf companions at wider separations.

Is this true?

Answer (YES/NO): NO